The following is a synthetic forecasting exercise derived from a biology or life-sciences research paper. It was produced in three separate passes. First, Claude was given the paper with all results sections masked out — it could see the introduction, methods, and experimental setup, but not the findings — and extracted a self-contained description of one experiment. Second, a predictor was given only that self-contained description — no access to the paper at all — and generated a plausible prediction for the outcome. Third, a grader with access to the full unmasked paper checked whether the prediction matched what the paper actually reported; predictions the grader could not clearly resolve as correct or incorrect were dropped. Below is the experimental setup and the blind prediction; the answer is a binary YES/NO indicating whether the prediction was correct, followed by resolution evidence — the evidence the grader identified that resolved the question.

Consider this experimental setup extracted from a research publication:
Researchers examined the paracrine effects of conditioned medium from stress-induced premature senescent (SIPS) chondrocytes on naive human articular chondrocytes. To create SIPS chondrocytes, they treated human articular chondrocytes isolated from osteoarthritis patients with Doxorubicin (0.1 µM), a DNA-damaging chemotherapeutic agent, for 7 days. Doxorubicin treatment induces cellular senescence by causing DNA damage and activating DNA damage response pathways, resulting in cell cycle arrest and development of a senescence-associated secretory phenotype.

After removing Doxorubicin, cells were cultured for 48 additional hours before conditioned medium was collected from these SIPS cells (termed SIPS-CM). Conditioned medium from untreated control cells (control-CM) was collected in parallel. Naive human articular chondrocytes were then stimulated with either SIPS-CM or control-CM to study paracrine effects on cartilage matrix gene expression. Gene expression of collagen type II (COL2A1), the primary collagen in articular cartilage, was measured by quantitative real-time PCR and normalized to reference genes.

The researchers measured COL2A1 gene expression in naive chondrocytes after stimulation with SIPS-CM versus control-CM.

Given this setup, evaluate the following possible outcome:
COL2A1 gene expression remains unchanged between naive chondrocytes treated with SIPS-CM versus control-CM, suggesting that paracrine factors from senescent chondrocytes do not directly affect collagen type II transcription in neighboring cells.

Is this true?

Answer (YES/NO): NO